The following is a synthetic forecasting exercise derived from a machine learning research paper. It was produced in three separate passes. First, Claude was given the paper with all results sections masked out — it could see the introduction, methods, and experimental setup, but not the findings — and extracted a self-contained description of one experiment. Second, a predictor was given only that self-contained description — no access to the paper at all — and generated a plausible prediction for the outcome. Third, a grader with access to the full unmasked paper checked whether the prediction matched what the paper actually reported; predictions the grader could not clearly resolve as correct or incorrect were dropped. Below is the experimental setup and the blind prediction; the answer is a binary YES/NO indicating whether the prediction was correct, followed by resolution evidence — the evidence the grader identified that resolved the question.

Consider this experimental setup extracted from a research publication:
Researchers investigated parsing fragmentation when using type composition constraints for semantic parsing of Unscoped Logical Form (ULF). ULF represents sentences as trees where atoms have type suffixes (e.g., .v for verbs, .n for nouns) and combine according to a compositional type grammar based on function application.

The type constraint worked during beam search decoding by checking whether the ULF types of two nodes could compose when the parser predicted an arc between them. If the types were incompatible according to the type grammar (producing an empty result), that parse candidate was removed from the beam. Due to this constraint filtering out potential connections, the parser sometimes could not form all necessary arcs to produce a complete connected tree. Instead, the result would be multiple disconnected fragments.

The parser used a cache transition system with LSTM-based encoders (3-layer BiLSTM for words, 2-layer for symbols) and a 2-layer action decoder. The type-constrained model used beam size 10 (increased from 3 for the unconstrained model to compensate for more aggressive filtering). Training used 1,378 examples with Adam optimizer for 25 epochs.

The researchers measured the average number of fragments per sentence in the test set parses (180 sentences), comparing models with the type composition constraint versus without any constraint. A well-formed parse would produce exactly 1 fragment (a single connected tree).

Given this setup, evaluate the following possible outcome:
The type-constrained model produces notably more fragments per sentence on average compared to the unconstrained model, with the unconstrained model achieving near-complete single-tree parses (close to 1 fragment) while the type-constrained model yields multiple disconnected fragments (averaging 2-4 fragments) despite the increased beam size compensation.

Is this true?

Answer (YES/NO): YES